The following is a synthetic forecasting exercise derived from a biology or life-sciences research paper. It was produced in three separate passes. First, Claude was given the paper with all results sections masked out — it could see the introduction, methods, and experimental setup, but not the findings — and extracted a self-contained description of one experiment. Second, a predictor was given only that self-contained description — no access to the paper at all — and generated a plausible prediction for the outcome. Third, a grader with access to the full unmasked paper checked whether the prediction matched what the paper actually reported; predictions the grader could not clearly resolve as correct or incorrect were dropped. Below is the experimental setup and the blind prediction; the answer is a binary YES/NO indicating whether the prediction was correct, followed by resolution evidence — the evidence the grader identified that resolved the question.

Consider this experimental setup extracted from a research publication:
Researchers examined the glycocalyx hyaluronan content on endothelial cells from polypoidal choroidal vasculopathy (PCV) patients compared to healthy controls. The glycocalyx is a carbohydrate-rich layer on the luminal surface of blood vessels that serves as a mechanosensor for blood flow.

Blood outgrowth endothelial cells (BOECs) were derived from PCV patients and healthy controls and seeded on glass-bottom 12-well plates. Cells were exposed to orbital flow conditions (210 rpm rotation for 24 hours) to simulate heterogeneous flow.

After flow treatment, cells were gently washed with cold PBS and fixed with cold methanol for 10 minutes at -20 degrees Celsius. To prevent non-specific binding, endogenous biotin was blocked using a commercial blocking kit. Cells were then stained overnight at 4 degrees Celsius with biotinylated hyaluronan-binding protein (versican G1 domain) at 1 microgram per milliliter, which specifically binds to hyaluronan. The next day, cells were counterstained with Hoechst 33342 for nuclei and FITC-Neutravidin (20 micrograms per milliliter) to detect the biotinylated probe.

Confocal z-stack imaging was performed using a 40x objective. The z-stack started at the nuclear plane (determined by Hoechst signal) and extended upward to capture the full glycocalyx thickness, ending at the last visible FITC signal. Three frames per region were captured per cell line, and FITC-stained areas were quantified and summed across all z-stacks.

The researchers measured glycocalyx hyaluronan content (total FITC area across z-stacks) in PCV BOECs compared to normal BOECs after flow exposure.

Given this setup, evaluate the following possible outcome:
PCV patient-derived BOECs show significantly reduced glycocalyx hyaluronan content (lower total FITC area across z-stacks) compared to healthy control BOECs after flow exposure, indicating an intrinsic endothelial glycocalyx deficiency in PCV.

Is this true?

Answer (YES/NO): YES